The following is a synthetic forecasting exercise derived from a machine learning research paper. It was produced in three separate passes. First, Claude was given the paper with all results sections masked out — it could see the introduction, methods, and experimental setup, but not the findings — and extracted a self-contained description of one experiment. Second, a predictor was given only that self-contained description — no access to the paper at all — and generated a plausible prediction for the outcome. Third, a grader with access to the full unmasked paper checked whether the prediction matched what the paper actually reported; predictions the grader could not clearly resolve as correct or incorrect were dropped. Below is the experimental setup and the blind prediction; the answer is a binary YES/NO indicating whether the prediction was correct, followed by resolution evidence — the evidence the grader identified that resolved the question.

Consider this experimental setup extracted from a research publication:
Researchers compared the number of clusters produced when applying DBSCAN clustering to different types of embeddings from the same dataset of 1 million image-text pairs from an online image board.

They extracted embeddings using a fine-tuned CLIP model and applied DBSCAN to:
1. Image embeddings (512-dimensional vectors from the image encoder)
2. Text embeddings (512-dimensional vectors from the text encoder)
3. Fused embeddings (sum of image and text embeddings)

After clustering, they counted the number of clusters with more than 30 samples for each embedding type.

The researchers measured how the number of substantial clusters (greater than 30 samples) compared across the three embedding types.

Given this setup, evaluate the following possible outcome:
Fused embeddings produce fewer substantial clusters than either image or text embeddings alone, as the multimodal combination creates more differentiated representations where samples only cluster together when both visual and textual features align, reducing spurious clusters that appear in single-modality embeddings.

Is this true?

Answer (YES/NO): NO